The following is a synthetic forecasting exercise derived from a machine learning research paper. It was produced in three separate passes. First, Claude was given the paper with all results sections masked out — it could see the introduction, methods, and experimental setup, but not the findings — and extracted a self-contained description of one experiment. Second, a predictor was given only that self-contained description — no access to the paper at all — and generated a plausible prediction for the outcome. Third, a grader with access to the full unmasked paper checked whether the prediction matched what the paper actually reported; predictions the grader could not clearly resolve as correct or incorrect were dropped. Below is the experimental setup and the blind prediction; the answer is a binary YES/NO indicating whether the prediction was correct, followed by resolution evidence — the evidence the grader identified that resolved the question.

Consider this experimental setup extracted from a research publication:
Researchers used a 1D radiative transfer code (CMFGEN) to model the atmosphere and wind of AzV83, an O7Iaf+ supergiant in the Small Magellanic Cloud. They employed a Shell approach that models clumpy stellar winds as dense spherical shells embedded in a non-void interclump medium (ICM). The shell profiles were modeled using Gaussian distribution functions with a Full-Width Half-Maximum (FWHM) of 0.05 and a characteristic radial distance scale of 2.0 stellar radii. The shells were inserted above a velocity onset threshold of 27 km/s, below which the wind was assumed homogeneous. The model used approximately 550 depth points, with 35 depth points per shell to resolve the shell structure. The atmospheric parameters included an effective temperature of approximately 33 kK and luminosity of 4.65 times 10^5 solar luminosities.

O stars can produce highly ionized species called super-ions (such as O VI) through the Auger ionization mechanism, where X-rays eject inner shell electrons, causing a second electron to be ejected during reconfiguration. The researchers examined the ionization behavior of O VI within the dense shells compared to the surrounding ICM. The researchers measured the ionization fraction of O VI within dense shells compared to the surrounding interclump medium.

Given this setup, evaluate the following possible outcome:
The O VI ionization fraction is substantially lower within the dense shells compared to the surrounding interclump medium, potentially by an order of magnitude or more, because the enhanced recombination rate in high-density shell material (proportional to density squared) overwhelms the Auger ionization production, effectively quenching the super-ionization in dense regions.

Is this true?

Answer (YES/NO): YES